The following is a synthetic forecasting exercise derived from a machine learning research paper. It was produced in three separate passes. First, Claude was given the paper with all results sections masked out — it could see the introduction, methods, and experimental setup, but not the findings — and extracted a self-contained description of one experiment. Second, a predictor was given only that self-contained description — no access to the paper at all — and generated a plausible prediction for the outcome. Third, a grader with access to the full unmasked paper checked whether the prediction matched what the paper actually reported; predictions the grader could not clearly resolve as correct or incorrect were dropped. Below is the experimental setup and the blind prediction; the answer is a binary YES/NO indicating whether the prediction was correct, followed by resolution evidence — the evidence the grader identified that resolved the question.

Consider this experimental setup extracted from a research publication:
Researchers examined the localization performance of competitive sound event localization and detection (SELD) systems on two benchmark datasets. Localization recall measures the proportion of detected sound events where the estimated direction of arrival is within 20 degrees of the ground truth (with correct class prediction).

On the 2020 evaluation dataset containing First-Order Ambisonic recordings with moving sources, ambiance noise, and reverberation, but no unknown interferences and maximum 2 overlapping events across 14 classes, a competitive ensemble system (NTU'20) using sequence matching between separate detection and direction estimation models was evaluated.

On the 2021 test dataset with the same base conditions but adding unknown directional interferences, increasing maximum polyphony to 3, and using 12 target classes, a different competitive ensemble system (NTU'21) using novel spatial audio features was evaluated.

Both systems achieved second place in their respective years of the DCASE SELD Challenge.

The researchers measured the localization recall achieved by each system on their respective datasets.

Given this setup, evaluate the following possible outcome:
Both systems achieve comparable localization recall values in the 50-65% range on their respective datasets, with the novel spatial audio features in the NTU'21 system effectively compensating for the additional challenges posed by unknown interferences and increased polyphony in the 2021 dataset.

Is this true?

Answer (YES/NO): NO